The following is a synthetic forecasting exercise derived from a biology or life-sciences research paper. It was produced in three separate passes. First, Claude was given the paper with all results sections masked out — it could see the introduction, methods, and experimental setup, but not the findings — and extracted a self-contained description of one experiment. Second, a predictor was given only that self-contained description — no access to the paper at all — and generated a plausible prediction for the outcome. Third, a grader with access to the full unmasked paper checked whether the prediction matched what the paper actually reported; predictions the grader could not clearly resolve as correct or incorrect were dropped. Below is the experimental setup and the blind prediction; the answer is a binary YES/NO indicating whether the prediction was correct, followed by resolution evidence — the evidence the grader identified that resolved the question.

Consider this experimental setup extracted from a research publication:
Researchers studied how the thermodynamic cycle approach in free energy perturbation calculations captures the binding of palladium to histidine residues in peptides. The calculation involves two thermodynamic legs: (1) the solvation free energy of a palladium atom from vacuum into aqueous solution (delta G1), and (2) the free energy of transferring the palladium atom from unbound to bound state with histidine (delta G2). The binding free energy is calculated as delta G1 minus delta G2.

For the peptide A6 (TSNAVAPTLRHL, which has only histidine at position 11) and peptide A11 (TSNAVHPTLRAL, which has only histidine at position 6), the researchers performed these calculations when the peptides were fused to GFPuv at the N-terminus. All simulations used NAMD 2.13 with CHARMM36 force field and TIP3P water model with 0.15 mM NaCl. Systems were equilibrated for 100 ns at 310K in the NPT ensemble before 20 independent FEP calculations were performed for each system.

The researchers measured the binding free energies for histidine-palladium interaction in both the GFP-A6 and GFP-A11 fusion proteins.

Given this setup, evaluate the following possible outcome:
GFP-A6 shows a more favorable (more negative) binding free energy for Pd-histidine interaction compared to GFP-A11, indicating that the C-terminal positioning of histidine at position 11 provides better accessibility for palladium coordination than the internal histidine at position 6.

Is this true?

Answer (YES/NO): NO